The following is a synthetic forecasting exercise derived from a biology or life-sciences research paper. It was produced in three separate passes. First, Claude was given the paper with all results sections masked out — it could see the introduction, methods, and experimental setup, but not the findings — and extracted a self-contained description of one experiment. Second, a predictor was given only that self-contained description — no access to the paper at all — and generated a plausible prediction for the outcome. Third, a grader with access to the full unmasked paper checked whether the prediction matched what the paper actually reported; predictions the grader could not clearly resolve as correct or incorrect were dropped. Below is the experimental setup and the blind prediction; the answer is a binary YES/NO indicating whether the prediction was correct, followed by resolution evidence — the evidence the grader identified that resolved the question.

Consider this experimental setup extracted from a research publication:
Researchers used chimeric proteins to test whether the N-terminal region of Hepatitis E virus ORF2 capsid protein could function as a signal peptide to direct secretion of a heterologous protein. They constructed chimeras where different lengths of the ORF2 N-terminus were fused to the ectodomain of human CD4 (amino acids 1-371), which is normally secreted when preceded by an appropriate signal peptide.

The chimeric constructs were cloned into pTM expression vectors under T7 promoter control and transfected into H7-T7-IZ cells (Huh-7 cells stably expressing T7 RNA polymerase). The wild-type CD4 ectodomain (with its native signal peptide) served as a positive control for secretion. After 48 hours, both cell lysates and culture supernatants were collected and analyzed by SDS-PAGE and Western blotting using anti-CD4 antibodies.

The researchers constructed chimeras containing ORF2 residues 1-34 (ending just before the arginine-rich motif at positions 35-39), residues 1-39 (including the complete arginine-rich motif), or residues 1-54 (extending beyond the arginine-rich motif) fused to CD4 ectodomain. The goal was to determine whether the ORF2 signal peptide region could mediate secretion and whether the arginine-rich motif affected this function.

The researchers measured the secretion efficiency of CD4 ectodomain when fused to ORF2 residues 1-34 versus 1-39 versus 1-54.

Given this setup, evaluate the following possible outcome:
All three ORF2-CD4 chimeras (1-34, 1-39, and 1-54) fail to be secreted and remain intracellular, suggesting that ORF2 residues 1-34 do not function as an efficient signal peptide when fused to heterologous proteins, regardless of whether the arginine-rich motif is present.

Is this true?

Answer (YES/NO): NO